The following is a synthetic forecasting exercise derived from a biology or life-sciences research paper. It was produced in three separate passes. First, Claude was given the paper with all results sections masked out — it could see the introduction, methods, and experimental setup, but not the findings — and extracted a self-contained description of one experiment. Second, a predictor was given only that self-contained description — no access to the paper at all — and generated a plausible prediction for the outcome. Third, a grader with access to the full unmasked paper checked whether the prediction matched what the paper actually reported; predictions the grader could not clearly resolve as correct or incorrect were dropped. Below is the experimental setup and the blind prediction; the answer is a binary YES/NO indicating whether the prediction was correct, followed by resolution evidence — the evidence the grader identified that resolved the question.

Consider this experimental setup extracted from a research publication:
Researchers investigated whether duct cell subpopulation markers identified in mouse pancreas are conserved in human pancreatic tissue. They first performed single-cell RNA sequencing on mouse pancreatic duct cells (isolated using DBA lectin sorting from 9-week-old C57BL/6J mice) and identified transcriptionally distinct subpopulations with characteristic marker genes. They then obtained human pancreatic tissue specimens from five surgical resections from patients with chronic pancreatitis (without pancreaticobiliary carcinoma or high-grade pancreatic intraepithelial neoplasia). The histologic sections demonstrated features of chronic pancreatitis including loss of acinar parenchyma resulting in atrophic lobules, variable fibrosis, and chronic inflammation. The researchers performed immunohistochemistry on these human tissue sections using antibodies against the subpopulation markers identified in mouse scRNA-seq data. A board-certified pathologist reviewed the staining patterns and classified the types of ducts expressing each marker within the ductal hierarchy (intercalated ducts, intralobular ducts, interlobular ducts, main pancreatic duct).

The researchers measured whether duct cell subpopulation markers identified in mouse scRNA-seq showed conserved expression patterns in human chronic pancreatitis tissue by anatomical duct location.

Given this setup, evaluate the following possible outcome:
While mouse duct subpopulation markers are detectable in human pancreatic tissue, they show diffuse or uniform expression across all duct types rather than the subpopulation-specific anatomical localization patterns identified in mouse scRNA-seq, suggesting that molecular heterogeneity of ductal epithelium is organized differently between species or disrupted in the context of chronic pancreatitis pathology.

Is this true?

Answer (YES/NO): NO